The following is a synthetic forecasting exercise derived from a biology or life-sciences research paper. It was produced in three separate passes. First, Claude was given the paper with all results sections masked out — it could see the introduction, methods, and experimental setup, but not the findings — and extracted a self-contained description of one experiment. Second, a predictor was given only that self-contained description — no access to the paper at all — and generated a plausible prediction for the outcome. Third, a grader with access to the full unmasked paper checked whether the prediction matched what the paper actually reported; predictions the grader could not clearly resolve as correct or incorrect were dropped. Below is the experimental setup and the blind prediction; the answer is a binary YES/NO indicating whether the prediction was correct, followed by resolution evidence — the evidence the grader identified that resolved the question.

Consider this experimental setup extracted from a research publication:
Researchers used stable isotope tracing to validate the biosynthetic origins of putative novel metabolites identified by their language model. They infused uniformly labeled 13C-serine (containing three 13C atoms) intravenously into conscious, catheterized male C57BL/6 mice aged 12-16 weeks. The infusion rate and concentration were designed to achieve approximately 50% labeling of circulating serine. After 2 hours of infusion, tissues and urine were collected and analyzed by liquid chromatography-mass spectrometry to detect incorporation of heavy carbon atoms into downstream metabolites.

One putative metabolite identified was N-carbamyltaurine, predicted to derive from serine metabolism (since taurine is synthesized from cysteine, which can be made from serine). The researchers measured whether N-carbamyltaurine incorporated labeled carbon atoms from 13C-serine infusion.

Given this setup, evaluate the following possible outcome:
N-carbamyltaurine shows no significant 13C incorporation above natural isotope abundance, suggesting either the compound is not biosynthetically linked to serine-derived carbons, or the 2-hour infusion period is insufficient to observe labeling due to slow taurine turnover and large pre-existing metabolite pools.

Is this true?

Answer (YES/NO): YES